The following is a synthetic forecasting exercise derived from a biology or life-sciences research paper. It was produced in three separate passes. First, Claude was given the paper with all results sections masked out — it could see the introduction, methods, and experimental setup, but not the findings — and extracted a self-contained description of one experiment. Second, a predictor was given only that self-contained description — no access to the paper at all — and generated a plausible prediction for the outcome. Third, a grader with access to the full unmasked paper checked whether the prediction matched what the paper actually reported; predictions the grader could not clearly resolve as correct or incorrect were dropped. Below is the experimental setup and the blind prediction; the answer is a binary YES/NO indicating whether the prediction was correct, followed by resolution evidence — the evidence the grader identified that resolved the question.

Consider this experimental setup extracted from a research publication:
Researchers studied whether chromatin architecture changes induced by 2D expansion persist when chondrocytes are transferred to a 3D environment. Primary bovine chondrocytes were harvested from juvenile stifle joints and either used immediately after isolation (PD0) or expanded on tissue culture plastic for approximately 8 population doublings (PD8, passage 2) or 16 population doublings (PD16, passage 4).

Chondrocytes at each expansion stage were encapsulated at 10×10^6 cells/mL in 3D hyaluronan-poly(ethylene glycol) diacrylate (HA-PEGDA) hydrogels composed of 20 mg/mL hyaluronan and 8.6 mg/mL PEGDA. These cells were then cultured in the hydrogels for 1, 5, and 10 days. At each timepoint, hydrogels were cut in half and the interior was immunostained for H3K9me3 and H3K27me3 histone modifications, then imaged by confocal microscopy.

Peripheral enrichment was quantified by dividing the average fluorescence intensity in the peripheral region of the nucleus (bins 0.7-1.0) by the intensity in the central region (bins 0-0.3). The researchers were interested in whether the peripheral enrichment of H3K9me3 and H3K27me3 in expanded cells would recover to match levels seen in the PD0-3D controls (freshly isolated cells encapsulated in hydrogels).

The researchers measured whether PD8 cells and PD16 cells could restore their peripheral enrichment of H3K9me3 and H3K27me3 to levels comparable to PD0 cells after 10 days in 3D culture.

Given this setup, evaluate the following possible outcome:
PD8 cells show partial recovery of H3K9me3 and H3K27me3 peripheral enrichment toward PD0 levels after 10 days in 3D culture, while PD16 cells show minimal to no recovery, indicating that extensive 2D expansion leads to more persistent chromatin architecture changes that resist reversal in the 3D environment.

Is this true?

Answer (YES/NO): NO